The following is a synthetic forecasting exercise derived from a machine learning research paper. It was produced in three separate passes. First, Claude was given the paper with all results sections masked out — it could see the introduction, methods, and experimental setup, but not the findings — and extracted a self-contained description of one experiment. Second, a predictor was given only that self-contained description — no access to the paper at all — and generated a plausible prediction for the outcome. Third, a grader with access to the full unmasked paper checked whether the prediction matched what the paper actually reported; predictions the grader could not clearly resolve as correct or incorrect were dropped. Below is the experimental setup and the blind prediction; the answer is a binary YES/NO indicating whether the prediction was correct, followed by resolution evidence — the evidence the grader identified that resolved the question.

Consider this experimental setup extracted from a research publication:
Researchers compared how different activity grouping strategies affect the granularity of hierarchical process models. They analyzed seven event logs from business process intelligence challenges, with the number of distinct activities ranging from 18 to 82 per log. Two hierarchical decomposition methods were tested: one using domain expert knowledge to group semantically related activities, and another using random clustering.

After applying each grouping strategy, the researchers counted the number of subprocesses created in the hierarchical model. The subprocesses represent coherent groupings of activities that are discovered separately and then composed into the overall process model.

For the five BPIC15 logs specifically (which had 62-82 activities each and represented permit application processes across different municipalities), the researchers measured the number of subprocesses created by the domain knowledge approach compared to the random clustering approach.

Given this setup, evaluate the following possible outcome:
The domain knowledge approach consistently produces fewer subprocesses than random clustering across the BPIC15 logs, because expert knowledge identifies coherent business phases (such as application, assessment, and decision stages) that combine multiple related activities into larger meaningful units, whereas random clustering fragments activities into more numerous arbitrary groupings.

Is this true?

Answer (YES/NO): NO